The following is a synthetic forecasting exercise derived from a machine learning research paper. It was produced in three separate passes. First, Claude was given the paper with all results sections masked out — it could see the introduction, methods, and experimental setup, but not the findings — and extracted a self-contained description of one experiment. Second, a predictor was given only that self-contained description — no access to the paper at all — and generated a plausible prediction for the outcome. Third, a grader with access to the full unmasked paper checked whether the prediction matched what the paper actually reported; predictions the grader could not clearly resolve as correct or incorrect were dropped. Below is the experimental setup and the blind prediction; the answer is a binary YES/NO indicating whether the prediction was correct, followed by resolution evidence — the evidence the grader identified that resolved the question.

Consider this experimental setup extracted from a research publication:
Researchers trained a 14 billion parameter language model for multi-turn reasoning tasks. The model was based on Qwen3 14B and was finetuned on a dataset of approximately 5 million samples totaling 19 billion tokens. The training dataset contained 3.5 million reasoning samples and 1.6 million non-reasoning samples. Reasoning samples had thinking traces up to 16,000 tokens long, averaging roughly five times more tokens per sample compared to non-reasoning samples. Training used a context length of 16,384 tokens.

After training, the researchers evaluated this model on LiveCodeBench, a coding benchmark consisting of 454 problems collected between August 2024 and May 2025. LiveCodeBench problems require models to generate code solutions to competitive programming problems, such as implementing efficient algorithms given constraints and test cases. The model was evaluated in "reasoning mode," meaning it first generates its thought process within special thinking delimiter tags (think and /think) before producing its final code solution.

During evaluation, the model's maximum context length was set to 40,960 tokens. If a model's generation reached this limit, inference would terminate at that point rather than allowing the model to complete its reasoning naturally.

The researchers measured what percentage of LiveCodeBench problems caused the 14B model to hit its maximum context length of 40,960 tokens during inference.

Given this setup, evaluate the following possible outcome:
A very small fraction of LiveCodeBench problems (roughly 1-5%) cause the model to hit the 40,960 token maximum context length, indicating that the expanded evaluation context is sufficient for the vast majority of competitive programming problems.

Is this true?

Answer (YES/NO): NO